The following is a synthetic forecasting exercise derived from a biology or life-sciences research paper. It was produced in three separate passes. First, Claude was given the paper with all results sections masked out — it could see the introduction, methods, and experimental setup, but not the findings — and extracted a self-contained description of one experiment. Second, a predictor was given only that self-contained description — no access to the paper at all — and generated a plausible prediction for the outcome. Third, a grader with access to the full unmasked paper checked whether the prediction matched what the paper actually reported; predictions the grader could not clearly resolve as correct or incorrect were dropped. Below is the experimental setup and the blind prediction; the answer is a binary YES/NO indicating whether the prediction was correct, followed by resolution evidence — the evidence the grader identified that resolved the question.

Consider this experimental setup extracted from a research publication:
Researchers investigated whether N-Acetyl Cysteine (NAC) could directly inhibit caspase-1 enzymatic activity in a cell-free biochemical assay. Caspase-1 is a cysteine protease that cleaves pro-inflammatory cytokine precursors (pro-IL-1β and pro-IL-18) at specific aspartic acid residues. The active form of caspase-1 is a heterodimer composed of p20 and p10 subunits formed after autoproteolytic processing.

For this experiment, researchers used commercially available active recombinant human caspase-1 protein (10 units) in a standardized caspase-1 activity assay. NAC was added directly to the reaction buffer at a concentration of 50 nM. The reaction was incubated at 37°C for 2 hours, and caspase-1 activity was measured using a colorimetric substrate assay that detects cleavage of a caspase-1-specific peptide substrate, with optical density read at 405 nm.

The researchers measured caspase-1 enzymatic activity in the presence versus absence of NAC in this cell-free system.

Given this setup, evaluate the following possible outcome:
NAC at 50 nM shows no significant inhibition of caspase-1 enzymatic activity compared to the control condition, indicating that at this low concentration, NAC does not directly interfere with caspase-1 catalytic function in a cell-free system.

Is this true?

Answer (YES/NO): NO